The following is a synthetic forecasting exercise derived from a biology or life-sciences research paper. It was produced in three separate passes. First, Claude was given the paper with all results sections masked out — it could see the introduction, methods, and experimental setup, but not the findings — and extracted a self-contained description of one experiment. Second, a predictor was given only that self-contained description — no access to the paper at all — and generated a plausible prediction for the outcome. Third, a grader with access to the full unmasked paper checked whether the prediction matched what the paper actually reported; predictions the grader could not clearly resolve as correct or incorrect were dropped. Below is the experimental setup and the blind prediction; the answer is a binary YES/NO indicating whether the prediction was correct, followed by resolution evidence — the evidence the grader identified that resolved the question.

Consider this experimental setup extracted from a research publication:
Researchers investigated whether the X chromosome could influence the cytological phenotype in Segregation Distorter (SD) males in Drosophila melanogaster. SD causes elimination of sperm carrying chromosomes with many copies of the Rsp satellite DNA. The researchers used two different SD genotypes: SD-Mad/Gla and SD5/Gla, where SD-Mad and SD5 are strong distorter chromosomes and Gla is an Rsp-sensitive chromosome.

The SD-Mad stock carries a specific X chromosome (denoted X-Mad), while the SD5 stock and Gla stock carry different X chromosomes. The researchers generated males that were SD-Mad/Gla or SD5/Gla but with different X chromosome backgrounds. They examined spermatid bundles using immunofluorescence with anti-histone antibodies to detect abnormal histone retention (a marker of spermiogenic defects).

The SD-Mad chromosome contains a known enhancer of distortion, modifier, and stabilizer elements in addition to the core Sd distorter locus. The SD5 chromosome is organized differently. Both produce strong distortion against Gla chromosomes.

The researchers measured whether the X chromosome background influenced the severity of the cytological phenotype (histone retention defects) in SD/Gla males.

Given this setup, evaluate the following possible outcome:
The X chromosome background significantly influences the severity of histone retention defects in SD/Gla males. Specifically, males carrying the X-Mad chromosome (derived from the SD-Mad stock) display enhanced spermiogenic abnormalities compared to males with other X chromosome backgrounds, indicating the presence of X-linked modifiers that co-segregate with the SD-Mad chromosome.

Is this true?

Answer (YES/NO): NO